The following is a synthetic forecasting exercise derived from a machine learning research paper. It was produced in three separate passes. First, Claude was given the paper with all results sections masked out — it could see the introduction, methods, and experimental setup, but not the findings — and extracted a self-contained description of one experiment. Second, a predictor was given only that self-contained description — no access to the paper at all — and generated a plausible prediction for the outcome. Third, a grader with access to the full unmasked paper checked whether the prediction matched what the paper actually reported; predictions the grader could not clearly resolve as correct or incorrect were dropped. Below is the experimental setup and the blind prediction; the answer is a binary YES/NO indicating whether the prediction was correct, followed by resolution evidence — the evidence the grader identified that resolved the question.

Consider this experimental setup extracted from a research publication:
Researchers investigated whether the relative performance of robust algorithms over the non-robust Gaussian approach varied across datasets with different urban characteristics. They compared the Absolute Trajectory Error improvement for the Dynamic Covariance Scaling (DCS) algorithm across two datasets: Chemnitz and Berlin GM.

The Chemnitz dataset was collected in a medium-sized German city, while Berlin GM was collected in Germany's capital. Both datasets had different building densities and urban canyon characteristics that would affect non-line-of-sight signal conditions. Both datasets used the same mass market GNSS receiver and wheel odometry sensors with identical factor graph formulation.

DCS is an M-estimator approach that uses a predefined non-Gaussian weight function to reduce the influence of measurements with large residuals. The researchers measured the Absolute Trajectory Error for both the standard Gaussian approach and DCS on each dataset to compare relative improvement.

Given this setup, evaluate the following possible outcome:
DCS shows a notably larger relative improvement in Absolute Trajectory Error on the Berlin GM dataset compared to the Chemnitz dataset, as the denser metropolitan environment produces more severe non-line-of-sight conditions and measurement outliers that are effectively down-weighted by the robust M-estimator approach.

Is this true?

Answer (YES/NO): NO